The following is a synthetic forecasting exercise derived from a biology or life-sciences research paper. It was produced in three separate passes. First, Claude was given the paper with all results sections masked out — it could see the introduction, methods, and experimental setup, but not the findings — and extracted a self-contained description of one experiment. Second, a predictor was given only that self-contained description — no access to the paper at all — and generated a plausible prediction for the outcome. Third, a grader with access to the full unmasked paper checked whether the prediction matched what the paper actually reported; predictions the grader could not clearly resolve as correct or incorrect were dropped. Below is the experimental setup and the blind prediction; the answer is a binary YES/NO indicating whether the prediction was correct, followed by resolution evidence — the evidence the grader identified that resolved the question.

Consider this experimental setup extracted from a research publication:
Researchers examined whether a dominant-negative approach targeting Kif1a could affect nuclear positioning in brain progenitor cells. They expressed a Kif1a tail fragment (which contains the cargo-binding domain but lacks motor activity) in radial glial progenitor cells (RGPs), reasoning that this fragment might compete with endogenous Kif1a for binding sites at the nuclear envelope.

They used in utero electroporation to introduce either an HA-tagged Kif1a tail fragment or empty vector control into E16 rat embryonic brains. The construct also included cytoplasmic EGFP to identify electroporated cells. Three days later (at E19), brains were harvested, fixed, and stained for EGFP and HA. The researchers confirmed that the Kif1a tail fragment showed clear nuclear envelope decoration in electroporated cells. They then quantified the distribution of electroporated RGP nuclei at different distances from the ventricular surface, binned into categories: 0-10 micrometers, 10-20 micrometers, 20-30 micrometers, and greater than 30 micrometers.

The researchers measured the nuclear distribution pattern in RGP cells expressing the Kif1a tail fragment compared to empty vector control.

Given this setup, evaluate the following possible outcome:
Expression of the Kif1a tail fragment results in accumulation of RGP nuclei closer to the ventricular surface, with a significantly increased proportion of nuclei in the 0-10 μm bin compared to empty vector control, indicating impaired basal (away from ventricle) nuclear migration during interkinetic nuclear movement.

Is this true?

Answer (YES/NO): YES